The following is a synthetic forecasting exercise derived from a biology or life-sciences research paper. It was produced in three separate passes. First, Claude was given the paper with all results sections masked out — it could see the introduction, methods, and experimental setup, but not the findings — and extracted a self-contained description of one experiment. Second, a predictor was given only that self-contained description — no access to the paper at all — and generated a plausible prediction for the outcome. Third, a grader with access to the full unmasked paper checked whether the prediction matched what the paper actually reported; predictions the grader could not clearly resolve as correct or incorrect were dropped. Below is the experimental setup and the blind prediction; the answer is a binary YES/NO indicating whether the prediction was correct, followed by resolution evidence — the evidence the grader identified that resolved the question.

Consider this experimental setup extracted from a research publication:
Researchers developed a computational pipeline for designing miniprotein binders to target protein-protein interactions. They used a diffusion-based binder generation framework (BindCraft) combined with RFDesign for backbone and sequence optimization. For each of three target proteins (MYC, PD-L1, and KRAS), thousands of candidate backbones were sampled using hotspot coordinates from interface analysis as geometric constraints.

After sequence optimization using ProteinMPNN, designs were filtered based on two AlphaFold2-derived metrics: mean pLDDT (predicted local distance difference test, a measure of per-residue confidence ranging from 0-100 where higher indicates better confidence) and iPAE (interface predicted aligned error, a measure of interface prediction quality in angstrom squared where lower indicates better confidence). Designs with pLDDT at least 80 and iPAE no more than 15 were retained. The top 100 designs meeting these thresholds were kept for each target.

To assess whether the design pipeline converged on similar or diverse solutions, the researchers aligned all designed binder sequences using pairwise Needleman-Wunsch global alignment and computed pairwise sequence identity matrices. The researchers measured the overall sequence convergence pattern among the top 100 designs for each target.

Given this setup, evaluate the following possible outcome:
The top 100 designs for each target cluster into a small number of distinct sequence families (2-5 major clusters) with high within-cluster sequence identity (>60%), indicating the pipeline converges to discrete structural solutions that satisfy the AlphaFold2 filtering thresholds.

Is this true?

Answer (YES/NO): NO